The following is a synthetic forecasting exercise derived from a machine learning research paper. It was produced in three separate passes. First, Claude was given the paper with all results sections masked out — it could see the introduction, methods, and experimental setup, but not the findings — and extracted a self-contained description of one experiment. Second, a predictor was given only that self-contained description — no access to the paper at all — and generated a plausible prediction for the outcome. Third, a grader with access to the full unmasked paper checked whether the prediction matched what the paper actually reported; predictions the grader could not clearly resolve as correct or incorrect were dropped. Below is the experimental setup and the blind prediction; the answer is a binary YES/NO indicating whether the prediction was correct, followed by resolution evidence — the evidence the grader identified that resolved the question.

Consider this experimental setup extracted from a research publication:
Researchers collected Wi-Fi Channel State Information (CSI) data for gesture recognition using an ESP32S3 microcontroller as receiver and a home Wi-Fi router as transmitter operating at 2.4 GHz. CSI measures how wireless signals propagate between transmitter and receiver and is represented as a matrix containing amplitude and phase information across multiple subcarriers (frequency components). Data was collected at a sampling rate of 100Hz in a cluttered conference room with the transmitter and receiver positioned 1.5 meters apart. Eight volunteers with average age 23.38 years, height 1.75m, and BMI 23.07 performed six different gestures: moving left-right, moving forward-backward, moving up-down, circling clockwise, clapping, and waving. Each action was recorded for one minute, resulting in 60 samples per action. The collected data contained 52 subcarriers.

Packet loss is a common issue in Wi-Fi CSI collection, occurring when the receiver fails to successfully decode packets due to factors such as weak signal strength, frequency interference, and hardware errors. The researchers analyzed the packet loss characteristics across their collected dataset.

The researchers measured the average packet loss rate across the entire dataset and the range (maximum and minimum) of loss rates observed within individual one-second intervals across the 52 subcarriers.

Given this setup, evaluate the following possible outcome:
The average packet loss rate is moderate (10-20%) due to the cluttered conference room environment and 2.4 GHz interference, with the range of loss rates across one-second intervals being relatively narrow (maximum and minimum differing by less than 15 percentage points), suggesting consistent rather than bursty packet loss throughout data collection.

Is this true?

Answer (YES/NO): NO